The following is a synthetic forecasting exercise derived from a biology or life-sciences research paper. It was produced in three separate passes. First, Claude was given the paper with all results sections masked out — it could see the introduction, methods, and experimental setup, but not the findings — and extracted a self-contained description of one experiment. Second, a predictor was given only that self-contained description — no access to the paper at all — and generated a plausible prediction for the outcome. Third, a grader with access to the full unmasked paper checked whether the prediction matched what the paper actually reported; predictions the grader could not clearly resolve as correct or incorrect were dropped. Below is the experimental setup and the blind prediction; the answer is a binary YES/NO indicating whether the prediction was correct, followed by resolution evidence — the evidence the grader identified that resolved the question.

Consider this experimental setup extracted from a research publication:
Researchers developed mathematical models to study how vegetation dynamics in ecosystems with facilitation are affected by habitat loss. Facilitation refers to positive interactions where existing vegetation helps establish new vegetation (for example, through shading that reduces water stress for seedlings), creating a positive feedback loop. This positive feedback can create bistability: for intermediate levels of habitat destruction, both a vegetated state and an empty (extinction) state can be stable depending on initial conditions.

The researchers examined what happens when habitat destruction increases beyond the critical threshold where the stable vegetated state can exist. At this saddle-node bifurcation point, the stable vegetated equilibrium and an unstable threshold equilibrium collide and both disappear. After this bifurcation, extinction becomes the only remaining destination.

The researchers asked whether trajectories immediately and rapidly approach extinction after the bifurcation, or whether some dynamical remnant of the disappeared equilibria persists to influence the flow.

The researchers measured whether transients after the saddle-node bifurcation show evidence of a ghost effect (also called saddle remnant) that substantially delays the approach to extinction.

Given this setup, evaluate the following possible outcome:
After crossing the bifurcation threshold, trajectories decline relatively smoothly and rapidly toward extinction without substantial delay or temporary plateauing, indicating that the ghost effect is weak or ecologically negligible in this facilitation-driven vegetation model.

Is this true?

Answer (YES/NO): NO